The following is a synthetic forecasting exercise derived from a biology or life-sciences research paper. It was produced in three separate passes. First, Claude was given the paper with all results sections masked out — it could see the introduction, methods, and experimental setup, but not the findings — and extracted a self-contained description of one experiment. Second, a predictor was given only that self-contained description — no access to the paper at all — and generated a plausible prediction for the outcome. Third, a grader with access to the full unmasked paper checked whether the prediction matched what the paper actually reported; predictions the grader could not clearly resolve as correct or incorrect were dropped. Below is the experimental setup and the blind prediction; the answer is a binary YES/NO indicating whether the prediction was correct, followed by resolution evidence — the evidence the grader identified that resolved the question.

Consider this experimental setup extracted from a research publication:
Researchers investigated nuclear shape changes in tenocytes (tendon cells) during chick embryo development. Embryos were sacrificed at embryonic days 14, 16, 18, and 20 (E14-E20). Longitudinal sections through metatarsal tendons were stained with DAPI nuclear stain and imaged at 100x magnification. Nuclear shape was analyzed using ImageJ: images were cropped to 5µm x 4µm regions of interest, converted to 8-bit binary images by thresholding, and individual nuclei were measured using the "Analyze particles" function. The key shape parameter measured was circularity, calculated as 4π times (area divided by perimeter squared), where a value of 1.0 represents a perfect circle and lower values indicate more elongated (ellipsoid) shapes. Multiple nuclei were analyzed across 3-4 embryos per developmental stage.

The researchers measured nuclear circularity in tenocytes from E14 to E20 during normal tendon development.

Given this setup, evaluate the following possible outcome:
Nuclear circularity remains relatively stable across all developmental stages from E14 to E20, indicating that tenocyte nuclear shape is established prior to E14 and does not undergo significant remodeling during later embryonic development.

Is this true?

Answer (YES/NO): NO